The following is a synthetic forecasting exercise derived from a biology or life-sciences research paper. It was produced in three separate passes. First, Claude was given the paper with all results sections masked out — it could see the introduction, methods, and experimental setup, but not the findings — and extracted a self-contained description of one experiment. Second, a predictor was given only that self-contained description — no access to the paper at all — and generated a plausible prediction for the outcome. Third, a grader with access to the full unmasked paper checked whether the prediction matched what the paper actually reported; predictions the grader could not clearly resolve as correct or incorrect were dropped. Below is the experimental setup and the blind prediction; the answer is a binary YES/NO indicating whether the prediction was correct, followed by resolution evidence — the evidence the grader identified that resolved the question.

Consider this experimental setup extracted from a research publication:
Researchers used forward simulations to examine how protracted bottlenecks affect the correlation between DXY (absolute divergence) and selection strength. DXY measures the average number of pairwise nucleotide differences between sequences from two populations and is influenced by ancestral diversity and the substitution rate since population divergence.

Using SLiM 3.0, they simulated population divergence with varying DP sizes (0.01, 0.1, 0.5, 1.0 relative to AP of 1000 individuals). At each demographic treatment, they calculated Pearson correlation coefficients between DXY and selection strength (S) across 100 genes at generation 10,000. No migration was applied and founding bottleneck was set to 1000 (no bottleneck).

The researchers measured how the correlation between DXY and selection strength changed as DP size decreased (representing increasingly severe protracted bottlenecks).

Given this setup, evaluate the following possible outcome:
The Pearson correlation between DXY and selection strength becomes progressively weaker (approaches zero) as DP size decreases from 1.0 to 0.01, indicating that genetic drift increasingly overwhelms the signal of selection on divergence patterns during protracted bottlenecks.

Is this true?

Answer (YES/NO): NO